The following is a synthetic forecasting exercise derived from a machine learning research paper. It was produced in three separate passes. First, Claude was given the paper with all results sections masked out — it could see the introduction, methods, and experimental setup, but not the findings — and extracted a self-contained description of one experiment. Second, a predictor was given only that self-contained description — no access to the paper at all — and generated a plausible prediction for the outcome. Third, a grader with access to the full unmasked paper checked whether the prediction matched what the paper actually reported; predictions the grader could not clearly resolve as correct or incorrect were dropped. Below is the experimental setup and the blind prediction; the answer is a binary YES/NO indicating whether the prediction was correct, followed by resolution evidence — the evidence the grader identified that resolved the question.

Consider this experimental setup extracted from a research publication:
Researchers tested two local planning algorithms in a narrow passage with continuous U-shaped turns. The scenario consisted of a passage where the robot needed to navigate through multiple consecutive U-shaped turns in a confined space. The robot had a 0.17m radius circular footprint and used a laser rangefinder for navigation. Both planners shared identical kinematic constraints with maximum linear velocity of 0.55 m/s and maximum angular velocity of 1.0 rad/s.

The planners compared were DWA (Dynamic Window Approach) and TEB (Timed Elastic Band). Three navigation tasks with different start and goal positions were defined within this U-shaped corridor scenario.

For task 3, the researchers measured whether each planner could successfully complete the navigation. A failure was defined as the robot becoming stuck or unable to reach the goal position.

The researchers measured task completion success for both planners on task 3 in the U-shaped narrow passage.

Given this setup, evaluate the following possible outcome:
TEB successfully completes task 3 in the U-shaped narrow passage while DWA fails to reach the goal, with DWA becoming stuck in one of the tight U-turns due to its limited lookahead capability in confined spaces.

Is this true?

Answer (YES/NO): YES